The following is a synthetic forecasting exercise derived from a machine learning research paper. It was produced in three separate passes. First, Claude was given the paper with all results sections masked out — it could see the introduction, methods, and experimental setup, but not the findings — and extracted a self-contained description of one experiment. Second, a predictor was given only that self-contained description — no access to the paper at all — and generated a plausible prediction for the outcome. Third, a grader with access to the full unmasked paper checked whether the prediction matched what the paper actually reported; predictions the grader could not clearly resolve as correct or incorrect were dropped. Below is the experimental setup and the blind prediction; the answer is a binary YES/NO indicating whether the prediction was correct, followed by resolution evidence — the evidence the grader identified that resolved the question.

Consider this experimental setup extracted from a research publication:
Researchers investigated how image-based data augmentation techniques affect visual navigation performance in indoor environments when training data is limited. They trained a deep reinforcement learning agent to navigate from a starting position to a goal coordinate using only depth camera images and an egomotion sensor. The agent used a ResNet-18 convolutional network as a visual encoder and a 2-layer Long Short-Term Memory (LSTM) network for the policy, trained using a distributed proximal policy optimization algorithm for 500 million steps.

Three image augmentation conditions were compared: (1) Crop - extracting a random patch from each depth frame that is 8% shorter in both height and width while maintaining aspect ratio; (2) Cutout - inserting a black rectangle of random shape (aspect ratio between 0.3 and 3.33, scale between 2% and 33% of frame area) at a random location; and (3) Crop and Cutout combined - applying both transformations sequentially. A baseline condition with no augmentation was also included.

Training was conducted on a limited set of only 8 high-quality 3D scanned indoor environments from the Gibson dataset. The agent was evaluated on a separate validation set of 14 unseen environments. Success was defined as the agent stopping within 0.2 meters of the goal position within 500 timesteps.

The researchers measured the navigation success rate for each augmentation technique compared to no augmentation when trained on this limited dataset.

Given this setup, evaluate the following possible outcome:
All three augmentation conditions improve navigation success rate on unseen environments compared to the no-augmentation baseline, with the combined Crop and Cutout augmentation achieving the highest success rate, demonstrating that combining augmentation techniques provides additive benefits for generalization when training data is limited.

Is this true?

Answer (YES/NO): NO